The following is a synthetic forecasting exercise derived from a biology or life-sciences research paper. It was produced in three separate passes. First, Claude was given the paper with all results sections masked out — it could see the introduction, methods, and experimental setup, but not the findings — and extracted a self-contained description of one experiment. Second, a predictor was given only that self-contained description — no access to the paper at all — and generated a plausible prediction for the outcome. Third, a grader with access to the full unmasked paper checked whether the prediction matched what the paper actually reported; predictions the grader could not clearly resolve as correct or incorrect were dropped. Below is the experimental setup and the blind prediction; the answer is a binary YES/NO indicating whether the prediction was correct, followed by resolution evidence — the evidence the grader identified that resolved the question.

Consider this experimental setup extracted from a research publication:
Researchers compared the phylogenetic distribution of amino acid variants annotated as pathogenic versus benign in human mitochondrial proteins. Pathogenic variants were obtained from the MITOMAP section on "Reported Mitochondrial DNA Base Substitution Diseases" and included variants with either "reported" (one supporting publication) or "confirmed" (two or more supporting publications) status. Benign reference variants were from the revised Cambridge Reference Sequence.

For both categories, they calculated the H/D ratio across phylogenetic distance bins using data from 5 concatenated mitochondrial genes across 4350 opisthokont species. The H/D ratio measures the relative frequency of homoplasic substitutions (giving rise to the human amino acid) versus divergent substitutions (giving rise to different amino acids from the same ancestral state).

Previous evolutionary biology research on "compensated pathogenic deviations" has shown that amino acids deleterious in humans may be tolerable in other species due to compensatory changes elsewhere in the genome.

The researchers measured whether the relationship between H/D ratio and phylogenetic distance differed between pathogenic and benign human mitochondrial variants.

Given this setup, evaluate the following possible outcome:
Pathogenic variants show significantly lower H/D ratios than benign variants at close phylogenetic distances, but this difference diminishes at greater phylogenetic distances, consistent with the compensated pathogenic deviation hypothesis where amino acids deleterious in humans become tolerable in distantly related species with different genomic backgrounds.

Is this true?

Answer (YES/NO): NO